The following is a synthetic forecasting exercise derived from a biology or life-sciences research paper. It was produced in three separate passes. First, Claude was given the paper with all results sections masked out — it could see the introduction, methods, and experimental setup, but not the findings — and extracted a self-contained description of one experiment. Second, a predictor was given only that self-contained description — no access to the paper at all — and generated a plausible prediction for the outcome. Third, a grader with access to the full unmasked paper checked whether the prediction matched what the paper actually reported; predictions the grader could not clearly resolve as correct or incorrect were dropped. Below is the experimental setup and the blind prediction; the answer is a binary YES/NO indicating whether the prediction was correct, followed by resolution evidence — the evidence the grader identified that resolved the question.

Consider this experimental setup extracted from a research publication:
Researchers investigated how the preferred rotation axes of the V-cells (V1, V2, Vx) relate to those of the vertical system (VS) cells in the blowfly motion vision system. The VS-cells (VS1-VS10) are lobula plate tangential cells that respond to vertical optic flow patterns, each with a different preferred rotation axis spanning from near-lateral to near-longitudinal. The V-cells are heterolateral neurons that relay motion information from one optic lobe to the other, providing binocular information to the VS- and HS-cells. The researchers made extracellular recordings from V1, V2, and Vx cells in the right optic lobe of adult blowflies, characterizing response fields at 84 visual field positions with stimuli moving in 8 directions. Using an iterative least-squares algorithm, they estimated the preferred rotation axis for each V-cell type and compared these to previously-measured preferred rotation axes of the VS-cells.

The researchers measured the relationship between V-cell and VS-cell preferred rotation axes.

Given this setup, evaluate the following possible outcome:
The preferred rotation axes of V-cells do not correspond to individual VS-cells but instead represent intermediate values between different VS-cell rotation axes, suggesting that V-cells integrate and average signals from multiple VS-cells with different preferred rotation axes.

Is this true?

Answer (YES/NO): NO